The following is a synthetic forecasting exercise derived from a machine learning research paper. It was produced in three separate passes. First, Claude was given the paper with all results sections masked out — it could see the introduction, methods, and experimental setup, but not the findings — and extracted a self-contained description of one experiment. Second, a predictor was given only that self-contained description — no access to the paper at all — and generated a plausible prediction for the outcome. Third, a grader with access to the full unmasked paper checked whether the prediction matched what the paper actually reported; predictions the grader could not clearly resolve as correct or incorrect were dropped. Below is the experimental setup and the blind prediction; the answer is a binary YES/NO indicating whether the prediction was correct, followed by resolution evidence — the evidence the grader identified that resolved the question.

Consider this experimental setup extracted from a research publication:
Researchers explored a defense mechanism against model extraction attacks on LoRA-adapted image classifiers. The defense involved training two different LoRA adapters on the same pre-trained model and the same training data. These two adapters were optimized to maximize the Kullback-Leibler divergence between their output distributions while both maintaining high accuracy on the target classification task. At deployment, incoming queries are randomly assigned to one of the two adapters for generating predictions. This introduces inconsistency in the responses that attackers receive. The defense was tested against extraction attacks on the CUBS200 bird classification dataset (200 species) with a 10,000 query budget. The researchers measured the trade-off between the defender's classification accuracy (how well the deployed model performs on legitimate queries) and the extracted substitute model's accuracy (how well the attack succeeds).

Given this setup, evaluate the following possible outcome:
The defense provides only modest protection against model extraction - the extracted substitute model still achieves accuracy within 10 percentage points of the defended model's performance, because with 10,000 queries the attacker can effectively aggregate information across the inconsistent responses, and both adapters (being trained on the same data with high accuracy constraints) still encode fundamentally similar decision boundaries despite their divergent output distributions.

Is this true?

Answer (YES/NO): NO